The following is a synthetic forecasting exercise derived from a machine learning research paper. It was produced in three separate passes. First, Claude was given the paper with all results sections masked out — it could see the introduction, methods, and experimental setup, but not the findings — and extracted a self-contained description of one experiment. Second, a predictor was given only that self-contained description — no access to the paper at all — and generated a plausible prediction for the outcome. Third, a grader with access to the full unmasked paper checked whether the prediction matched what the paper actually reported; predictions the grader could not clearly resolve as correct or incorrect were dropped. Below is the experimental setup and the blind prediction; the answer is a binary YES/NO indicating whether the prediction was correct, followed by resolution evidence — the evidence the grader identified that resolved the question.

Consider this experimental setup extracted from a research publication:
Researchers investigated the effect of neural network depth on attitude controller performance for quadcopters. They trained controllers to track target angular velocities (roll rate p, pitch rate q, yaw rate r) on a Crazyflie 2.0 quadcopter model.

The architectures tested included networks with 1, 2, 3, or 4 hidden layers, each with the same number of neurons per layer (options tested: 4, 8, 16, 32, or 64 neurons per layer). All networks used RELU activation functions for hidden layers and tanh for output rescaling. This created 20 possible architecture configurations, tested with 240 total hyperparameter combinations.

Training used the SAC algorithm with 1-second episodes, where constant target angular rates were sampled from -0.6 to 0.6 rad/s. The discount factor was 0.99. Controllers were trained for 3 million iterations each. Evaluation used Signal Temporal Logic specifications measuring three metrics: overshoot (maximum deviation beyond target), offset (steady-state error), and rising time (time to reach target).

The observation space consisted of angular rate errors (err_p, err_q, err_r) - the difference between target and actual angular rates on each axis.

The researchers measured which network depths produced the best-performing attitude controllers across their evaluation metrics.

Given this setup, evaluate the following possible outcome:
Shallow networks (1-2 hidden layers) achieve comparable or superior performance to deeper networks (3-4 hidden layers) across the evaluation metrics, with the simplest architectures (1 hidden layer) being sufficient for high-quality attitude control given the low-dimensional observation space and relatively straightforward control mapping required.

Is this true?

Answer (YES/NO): NO